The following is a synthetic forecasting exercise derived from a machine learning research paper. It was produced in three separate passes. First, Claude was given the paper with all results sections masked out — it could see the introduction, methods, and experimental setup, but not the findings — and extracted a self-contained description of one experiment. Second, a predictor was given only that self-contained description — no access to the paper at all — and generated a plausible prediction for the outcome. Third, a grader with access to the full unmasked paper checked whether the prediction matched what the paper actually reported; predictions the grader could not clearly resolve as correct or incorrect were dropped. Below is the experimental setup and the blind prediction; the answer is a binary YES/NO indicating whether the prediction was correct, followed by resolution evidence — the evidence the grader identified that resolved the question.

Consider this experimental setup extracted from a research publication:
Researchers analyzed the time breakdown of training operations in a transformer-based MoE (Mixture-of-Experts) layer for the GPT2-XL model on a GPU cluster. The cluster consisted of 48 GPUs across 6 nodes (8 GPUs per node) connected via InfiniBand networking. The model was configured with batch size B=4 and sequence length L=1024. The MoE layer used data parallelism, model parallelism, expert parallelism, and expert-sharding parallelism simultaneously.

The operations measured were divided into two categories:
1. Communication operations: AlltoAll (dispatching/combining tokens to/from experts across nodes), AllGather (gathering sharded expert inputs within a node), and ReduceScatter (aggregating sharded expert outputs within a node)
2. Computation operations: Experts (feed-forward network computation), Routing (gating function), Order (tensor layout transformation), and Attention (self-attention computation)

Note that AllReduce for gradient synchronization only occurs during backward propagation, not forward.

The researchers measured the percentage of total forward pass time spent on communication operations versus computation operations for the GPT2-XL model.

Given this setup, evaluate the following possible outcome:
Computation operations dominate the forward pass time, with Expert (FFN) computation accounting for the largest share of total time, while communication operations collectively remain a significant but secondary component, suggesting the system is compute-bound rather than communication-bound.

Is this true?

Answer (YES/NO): NO